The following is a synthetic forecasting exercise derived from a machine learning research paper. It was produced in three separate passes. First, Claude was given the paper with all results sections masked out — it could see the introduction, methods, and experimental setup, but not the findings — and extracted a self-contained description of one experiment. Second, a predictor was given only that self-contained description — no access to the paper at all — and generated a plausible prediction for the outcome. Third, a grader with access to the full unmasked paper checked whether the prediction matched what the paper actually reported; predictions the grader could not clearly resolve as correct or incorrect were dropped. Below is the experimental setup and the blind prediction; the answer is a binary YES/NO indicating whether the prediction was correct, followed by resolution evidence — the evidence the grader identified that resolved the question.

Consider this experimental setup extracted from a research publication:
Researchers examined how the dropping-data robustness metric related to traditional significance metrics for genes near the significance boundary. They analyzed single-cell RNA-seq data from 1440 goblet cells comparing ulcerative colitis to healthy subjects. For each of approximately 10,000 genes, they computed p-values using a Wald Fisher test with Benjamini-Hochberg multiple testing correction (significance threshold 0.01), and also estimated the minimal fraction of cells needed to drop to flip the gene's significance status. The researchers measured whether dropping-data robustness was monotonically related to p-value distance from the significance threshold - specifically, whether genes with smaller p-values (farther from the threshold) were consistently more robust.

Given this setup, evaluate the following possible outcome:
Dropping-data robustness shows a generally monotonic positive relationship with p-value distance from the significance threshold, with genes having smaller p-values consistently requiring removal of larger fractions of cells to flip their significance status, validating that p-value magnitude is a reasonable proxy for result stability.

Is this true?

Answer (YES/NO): NO